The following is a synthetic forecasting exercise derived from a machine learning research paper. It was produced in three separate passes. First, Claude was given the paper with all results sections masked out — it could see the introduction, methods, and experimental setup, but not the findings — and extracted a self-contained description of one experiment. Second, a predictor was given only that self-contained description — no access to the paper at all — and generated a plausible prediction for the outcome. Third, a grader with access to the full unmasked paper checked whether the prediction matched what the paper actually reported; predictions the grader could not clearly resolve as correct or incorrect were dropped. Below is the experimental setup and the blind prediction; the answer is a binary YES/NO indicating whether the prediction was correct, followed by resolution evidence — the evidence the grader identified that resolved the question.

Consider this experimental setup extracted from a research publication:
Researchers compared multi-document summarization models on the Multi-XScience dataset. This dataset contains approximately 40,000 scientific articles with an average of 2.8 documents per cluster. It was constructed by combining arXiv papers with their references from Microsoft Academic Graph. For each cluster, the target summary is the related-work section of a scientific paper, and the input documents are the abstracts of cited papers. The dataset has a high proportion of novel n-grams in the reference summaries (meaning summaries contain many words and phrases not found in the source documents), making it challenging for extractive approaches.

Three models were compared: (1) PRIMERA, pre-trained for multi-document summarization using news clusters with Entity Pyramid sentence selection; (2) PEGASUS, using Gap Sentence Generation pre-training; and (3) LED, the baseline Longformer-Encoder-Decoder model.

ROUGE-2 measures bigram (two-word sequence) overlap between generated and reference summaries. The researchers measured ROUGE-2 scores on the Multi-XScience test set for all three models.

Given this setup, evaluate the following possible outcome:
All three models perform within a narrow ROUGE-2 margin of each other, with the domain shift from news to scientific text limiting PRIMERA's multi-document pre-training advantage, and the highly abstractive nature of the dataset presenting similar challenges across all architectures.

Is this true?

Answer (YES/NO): NO